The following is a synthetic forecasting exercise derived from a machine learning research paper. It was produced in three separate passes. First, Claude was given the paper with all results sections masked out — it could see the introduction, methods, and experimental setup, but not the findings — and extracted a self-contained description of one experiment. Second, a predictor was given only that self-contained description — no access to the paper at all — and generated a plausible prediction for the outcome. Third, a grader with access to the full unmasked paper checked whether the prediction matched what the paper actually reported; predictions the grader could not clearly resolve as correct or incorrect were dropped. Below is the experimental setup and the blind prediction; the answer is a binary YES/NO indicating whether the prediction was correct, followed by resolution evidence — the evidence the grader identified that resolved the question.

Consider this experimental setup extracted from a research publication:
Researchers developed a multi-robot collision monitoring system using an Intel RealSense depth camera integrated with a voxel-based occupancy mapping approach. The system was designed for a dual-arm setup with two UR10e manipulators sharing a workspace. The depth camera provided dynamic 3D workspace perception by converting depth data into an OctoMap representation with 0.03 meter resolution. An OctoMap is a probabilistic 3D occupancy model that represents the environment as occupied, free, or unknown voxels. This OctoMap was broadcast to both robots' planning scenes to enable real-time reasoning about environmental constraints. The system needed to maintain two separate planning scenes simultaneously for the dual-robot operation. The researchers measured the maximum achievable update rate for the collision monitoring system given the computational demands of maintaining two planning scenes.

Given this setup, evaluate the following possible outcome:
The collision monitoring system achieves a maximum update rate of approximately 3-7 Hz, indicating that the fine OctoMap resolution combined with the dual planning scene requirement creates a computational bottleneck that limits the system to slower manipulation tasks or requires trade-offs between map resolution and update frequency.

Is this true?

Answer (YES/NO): NO